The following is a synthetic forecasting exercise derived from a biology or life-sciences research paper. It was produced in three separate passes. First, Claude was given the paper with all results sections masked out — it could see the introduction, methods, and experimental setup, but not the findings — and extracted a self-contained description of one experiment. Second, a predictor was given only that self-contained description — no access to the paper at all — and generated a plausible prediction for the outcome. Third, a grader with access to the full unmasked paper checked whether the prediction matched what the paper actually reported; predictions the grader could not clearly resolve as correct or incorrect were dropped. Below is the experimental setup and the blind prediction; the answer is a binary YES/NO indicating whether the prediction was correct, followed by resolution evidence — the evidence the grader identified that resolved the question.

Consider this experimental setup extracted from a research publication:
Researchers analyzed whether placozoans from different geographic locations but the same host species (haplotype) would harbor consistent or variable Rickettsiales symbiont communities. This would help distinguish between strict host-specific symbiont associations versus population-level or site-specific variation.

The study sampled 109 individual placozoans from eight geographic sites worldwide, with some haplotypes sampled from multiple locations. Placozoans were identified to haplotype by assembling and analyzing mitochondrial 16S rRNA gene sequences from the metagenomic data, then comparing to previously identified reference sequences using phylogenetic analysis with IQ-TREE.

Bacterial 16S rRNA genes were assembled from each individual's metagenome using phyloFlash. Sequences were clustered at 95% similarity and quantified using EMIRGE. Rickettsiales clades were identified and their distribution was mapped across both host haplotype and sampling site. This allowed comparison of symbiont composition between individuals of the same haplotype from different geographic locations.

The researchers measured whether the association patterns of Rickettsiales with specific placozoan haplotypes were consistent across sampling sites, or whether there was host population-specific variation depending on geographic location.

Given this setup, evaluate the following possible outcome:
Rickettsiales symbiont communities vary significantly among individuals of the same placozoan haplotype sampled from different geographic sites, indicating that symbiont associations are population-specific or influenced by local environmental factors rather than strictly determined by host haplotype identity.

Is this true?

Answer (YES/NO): YES